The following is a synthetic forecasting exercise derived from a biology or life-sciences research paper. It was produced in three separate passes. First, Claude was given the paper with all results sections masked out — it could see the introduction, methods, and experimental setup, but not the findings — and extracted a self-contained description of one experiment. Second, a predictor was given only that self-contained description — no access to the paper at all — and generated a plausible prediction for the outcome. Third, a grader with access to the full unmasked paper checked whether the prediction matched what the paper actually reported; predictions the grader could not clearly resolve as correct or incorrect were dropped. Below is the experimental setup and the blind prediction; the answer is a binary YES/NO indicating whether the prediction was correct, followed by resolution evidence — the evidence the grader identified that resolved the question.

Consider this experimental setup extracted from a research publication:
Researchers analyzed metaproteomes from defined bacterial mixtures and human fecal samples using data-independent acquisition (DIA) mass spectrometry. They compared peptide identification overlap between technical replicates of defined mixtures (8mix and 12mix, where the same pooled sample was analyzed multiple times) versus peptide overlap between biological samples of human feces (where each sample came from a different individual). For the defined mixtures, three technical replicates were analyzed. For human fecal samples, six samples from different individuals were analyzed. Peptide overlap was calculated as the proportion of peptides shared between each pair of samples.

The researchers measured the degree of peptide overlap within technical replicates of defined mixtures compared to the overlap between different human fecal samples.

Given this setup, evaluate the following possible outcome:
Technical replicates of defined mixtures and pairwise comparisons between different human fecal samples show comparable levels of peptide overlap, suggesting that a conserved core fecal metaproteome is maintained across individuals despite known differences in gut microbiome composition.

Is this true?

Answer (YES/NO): NO